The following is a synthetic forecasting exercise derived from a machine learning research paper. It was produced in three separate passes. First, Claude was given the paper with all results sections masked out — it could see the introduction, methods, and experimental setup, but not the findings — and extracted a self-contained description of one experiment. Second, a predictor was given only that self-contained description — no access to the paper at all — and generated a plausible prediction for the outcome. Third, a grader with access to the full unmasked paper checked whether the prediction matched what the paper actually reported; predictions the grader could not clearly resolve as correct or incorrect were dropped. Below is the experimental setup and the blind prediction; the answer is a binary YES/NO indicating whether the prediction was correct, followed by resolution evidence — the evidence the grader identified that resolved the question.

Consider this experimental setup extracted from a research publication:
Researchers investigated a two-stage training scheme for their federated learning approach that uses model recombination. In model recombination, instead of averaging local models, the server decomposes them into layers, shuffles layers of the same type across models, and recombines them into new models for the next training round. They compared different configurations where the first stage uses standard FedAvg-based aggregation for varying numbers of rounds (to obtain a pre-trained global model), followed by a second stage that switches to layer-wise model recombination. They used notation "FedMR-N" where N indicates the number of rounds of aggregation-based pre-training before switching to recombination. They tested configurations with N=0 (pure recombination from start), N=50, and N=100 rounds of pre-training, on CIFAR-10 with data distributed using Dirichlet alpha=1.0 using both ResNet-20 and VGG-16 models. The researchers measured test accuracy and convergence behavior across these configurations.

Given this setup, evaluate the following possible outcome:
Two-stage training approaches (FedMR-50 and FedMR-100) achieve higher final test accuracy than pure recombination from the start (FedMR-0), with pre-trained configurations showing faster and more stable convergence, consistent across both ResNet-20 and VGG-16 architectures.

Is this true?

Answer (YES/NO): YES